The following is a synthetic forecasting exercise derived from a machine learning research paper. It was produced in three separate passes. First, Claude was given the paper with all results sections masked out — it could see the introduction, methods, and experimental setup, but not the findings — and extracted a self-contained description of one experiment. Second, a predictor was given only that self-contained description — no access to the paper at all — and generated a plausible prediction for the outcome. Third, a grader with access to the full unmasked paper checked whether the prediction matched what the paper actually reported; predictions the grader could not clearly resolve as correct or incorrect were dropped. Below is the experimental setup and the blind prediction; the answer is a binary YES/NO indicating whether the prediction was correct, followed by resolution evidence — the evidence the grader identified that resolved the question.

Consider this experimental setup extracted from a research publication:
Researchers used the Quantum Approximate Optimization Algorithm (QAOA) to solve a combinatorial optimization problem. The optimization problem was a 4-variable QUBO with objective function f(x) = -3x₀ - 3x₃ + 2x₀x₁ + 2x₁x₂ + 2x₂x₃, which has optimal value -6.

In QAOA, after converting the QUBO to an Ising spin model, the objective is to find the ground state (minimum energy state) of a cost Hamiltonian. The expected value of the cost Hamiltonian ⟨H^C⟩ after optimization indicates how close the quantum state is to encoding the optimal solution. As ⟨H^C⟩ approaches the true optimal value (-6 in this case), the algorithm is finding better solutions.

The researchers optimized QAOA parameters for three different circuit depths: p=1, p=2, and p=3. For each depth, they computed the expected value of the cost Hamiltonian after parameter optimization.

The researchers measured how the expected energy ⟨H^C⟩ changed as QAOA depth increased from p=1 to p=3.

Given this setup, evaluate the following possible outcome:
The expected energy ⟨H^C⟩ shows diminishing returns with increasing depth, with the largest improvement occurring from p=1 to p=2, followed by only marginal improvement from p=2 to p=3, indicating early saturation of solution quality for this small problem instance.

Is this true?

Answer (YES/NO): YES